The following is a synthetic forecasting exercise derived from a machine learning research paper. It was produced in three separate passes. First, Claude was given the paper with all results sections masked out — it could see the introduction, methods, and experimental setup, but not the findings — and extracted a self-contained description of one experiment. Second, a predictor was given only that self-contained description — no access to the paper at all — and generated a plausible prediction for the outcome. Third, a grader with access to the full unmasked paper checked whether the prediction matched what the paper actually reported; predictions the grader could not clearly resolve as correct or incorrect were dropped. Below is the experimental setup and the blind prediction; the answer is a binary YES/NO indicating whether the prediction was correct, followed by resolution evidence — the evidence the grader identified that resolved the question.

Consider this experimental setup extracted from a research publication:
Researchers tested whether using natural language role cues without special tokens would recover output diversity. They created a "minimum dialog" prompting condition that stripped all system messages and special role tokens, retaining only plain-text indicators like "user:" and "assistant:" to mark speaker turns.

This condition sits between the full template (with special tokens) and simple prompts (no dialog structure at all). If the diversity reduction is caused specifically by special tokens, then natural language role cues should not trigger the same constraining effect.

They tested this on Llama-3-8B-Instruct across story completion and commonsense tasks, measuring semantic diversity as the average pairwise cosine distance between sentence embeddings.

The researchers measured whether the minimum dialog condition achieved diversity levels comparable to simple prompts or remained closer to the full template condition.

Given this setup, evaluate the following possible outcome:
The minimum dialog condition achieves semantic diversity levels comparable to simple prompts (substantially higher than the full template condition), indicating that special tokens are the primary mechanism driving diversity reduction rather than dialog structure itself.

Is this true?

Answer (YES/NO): NO